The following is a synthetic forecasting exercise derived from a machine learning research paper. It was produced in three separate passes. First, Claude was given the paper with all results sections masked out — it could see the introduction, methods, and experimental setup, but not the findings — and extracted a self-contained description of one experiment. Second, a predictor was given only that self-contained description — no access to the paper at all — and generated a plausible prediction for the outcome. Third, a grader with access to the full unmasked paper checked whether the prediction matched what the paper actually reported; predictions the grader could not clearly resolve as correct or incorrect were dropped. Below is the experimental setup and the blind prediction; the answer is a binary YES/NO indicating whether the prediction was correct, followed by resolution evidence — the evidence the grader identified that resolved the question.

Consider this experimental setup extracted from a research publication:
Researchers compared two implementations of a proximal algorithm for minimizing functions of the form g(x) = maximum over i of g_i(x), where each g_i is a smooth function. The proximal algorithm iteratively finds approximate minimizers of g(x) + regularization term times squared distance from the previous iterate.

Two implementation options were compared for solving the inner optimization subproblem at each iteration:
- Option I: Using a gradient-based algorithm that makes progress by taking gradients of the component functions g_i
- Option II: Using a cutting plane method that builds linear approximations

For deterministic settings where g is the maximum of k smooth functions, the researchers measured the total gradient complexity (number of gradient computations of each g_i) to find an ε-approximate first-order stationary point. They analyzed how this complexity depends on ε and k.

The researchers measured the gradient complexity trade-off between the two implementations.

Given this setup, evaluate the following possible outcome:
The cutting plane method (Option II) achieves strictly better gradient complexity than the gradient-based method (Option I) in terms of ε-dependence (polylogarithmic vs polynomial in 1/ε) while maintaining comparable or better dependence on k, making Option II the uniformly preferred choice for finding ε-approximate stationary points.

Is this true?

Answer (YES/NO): NO